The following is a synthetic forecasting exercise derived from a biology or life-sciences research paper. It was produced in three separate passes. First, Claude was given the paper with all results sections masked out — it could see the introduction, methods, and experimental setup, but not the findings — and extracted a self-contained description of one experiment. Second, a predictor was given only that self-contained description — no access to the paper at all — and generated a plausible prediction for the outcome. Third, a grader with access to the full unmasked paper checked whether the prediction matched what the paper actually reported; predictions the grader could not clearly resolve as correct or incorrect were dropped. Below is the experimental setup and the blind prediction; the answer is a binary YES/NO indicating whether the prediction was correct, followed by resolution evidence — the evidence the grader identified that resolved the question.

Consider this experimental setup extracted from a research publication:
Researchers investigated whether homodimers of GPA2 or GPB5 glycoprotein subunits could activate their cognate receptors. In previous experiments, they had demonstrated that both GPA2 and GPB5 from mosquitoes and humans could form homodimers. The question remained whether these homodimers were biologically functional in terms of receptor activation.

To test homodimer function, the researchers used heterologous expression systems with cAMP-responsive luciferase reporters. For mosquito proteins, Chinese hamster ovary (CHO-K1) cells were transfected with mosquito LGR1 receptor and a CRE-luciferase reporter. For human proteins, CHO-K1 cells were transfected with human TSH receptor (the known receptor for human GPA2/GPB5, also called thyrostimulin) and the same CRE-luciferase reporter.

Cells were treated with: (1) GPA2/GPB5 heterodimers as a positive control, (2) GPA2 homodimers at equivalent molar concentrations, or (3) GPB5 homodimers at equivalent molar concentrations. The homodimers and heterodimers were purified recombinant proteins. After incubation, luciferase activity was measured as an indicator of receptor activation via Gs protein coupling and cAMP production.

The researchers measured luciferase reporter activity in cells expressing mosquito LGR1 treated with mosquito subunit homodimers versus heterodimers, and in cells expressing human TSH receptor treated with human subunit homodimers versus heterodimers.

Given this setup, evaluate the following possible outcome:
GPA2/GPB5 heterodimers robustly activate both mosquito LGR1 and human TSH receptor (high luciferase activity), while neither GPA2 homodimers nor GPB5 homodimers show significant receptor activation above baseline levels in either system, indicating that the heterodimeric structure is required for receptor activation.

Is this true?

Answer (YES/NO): NO